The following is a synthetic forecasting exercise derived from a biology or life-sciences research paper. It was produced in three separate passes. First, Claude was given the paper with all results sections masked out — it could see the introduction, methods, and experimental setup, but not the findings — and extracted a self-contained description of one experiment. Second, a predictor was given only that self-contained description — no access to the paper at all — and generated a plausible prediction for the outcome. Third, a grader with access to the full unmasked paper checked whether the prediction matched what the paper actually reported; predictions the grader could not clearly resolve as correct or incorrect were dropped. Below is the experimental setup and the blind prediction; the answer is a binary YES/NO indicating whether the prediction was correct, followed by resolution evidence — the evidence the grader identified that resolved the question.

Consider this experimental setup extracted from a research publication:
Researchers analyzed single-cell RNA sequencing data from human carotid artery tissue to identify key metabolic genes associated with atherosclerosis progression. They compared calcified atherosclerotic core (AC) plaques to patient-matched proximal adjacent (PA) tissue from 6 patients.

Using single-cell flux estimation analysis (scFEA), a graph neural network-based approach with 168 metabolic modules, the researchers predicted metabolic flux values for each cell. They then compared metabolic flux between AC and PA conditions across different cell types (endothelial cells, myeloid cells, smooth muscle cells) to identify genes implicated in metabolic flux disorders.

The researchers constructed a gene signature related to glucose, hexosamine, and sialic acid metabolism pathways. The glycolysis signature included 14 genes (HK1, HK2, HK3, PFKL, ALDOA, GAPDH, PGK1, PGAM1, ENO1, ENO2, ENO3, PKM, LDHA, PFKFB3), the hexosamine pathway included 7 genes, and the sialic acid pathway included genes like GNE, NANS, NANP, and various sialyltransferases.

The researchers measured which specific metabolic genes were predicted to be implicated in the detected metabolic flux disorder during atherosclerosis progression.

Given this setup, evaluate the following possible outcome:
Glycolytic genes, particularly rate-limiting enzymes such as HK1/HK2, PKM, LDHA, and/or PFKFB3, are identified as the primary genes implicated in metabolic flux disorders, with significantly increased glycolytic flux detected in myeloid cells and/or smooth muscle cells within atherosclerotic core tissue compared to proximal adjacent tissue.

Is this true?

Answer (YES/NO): NO